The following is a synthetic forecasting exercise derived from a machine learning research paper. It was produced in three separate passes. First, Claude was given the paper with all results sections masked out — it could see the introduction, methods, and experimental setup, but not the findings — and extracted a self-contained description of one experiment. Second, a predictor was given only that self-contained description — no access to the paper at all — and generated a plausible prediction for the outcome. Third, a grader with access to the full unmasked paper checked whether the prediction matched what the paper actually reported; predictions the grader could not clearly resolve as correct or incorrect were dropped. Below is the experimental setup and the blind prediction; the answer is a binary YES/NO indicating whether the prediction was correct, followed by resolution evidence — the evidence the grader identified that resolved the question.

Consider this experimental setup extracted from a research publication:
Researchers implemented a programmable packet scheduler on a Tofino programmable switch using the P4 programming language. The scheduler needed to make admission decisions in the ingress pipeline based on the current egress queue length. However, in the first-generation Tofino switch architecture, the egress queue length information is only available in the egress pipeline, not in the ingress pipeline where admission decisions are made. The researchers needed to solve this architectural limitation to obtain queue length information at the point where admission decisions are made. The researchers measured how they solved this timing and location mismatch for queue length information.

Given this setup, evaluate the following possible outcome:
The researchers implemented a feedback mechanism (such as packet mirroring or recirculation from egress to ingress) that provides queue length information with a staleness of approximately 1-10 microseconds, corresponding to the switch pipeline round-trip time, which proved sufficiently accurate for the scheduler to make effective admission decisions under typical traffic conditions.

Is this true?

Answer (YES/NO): NO